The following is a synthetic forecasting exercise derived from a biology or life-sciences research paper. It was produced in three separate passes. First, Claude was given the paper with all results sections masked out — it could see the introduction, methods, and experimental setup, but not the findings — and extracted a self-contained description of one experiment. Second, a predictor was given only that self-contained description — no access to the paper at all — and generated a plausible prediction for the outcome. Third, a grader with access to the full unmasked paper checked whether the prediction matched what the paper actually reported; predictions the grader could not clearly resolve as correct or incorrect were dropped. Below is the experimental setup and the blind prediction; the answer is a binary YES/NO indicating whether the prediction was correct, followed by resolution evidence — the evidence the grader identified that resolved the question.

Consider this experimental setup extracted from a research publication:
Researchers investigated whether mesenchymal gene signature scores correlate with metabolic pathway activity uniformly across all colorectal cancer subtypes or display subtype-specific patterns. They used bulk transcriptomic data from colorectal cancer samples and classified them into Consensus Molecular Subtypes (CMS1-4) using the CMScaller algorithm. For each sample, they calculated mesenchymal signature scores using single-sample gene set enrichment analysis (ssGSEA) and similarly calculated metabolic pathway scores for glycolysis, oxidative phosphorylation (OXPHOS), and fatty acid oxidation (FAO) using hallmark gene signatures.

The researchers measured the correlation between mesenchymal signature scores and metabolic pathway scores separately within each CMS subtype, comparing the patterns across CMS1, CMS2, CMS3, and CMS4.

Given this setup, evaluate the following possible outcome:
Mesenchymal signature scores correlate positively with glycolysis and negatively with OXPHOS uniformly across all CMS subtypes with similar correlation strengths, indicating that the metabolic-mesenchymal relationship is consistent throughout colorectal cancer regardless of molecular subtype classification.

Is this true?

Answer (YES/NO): NO